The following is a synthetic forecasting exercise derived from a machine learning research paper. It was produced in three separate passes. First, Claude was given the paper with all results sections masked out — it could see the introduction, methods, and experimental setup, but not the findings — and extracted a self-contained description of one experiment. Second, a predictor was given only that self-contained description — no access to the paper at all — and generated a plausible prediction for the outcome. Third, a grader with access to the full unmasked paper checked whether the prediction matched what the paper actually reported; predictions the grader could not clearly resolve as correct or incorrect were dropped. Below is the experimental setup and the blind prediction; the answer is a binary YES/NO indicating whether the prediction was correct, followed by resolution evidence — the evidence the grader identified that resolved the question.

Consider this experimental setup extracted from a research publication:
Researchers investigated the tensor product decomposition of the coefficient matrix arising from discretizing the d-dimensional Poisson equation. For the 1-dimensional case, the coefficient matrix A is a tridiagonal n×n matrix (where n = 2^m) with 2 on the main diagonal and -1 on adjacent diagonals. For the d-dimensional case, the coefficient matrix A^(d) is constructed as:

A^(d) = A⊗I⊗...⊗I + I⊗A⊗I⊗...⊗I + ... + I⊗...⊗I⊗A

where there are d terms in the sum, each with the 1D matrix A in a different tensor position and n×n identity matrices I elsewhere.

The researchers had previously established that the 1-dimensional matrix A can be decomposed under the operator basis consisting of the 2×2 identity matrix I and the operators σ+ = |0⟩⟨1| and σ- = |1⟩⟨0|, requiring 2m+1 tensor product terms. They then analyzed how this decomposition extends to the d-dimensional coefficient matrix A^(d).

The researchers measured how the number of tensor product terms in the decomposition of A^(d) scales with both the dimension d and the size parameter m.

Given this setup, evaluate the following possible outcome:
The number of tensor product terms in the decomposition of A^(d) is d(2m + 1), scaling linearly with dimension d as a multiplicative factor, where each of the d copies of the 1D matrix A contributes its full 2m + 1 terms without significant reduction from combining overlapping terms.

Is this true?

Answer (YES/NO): YES